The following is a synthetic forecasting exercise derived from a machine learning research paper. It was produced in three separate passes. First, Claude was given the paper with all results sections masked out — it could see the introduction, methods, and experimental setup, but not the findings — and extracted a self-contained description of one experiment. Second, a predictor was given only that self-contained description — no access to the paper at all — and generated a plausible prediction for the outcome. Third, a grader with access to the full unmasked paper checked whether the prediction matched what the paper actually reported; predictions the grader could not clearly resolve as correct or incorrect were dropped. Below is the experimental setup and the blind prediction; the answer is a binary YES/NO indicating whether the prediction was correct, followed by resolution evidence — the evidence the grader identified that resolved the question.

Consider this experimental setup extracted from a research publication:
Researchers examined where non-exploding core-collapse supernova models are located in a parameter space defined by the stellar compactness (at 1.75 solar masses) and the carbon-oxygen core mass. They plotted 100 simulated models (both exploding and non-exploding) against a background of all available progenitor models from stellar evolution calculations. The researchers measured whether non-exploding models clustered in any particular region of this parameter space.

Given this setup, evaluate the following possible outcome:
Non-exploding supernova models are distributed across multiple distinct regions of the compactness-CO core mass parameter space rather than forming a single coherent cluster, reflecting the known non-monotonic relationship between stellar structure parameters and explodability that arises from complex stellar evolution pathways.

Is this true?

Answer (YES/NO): NO